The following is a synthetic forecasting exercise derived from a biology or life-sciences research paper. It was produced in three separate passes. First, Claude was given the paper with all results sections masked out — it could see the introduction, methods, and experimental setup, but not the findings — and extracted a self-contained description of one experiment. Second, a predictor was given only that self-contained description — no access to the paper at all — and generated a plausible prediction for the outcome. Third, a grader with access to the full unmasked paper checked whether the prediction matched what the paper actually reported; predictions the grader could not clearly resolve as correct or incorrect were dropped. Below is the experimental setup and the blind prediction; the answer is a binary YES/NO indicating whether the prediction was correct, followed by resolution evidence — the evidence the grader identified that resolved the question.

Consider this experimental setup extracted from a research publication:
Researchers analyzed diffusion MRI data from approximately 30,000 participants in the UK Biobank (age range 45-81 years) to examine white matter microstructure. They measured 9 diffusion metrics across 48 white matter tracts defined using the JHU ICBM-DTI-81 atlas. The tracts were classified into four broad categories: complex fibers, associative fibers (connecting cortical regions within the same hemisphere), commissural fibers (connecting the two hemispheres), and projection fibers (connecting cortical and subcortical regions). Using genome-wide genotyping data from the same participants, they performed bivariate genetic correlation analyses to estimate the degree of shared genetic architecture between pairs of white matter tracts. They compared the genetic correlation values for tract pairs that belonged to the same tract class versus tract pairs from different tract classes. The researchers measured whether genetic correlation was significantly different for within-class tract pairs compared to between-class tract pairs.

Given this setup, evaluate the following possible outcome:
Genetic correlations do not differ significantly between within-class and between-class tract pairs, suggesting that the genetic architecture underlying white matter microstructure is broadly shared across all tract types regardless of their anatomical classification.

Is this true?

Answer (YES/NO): NO